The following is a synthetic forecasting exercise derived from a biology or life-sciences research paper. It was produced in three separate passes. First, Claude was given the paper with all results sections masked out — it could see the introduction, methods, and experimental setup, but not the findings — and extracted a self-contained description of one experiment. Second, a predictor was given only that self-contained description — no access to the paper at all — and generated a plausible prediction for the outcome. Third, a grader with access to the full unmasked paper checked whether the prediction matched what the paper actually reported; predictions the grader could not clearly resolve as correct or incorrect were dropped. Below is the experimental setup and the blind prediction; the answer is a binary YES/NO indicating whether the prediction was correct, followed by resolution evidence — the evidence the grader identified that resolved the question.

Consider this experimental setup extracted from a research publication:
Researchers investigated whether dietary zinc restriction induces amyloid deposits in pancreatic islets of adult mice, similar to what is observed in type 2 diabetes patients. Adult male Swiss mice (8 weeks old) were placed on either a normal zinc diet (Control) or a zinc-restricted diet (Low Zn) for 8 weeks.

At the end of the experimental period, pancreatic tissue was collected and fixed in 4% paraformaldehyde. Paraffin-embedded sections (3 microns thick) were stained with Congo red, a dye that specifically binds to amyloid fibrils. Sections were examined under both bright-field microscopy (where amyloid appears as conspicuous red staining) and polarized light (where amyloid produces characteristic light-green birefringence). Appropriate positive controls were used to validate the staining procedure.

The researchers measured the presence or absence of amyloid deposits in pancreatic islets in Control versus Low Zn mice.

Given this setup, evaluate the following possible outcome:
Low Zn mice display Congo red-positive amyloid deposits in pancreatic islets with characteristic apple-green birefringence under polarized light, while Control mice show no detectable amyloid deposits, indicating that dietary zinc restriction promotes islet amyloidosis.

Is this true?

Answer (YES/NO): NO